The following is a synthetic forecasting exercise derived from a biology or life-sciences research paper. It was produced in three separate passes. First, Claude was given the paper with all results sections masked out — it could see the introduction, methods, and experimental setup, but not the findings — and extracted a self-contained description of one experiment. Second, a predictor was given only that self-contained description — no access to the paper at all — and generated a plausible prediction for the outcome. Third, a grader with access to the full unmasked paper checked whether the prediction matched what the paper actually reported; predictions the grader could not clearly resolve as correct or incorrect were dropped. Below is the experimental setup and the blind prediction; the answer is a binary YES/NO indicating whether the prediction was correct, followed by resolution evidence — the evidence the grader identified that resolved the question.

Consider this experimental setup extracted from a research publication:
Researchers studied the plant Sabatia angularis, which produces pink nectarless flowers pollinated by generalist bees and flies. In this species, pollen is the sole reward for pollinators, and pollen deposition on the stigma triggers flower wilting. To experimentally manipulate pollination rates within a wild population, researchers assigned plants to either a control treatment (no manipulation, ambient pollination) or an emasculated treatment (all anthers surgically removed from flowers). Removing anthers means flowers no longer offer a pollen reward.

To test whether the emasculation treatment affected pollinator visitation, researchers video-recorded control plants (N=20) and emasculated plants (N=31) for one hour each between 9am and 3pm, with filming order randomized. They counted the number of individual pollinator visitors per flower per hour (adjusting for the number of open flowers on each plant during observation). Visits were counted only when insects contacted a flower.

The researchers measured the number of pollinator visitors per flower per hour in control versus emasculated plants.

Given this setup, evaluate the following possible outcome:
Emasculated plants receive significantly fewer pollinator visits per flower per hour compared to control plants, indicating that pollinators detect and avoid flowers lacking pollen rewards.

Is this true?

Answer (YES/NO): YES